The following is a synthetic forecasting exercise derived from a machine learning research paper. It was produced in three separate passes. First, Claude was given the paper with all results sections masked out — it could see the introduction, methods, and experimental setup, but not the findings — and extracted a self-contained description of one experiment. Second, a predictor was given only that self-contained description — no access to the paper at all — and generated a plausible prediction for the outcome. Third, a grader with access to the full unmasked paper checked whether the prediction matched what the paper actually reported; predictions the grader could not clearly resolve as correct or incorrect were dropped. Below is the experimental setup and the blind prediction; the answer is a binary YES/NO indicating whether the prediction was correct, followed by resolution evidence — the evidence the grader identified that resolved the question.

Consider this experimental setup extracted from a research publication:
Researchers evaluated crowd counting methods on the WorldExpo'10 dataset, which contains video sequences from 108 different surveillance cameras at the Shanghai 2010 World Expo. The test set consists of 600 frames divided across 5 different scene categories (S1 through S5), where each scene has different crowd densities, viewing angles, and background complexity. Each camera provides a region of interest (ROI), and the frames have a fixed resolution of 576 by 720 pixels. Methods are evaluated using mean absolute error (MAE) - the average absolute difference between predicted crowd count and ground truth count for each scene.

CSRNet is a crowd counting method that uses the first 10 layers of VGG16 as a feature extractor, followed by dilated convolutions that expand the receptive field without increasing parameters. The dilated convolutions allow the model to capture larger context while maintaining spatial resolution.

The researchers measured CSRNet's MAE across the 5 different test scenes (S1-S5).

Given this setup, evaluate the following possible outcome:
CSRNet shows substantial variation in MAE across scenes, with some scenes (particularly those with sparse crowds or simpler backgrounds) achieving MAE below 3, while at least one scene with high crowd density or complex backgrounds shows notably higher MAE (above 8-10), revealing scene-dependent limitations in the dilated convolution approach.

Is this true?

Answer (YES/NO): YES